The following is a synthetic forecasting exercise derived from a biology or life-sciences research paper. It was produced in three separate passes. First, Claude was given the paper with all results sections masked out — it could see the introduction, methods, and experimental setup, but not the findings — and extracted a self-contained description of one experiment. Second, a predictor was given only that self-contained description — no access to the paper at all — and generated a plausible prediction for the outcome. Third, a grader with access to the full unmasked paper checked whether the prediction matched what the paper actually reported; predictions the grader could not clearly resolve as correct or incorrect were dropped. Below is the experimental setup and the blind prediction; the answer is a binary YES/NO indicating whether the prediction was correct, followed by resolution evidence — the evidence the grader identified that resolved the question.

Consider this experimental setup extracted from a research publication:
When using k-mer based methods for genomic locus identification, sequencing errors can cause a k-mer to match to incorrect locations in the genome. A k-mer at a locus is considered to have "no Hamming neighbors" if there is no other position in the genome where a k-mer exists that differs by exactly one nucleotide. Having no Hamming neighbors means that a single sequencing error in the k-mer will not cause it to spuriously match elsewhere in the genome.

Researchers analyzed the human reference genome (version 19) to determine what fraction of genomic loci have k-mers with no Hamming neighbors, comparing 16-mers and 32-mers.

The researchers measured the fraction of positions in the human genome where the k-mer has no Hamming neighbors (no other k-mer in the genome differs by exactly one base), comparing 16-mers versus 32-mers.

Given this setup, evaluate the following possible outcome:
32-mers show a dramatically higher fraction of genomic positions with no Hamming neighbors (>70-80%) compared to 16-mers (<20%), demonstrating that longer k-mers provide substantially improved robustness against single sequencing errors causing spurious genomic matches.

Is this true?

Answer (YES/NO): YES